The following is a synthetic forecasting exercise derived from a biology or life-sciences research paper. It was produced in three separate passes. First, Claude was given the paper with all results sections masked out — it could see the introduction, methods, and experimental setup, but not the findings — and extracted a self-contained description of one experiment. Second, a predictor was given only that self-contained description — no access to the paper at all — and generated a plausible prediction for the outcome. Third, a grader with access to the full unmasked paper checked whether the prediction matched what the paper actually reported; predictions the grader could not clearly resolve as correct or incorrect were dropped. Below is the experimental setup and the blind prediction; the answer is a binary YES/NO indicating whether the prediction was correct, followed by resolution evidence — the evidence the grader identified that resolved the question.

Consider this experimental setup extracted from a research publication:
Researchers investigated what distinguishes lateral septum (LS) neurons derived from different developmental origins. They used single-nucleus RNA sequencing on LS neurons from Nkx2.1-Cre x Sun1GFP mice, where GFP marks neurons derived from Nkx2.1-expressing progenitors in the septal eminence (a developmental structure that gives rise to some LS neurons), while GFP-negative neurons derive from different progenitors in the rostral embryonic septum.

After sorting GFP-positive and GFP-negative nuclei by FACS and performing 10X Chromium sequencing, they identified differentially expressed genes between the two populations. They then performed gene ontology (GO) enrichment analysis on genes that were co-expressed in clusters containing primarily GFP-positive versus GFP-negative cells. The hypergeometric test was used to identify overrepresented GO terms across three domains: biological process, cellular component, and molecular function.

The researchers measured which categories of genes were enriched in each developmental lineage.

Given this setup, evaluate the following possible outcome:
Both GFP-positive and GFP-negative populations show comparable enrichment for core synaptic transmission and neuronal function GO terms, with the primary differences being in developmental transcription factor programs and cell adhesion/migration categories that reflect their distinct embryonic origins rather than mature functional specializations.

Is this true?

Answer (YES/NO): NO